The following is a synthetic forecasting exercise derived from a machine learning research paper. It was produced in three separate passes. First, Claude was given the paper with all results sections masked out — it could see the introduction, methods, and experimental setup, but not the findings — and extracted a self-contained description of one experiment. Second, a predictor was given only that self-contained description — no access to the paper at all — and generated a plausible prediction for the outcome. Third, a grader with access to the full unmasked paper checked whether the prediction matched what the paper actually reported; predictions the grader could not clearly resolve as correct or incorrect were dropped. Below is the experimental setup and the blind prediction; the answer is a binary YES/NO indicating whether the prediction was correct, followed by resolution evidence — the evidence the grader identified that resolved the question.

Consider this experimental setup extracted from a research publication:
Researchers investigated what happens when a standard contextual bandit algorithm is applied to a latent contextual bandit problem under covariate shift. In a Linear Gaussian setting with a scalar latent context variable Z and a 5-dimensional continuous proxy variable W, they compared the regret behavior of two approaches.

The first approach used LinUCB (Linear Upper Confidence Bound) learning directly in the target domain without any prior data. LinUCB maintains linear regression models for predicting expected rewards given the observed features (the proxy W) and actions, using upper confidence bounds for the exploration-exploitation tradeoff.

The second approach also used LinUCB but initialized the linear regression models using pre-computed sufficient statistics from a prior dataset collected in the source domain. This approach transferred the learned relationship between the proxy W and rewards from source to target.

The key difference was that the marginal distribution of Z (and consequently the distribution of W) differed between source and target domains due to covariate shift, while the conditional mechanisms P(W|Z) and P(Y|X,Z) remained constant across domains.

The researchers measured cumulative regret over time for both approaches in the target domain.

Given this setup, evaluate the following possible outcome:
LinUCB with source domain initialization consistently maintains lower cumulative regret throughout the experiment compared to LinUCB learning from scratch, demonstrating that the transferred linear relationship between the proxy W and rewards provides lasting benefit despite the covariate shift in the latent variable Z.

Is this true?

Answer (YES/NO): NO